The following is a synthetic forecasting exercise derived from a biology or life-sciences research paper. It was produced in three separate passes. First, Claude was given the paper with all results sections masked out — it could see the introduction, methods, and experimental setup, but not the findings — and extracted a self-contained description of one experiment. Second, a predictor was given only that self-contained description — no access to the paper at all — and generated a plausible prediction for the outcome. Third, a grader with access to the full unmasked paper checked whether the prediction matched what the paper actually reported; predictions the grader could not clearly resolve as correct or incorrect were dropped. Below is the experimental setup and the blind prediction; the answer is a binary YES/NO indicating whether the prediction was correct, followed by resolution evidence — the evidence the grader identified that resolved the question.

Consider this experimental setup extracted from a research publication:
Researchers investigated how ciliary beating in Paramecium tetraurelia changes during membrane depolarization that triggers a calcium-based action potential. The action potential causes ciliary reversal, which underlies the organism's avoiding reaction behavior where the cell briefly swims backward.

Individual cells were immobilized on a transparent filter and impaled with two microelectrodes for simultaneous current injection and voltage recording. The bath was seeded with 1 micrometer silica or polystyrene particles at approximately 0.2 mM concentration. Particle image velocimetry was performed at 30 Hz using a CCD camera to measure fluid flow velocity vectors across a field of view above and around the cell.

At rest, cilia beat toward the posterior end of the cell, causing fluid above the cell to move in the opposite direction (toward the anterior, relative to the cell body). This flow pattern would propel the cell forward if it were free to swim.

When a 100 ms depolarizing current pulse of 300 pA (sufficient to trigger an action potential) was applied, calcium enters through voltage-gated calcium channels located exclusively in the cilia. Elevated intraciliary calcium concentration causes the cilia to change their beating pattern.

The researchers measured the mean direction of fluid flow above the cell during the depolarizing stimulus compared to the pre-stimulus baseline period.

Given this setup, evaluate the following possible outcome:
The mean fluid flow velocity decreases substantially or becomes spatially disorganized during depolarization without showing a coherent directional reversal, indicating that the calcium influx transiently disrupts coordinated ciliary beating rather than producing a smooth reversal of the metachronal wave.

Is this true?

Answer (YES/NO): NO